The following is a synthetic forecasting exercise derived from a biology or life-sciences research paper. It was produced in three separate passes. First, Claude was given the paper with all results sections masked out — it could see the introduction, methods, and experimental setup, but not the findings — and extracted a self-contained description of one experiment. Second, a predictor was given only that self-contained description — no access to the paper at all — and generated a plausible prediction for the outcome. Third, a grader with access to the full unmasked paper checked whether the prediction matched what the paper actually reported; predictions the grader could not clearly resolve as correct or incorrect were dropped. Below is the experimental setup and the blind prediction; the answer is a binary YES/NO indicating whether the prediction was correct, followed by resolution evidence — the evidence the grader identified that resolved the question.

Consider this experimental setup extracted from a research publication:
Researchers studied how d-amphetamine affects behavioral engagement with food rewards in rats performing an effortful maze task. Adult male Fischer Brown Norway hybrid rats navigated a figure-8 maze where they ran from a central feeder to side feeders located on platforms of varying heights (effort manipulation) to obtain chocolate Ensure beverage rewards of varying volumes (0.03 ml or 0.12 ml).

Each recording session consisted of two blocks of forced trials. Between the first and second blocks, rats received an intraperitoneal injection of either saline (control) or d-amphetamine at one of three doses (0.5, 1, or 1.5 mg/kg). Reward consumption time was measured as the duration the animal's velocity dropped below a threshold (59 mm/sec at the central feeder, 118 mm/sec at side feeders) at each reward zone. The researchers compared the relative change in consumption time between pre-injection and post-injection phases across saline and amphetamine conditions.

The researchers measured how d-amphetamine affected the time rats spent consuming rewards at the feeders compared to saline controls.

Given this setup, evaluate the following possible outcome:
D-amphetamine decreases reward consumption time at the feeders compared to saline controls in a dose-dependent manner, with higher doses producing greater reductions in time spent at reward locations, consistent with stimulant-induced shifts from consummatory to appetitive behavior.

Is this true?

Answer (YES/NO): YES